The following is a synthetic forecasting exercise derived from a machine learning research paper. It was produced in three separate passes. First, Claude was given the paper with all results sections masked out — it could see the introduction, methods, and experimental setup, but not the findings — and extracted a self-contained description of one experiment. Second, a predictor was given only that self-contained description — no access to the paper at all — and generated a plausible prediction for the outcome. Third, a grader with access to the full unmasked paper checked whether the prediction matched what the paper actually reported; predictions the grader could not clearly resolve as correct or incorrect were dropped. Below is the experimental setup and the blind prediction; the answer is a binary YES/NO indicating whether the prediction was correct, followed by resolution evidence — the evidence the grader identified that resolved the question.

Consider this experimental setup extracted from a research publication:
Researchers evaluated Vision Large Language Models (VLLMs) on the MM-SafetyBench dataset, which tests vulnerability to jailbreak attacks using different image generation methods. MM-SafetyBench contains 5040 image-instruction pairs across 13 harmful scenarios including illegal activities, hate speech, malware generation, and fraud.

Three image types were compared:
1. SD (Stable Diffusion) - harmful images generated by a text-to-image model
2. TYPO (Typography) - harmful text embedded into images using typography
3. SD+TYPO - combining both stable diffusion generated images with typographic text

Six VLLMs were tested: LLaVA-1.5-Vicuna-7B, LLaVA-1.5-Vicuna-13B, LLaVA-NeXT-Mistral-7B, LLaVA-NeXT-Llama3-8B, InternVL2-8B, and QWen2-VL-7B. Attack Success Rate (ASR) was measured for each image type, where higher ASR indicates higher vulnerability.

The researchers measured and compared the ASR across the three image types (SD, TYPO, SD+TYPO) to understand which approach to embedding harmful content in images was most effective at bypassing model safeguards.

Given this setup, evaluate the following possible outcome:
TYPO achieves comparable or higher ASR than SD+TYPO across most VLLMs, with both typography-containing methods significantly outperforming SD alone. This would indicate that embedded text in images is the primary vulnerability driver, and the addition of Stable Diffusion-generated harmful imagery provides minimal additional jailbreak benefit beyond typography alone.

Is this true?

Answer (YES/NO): NO